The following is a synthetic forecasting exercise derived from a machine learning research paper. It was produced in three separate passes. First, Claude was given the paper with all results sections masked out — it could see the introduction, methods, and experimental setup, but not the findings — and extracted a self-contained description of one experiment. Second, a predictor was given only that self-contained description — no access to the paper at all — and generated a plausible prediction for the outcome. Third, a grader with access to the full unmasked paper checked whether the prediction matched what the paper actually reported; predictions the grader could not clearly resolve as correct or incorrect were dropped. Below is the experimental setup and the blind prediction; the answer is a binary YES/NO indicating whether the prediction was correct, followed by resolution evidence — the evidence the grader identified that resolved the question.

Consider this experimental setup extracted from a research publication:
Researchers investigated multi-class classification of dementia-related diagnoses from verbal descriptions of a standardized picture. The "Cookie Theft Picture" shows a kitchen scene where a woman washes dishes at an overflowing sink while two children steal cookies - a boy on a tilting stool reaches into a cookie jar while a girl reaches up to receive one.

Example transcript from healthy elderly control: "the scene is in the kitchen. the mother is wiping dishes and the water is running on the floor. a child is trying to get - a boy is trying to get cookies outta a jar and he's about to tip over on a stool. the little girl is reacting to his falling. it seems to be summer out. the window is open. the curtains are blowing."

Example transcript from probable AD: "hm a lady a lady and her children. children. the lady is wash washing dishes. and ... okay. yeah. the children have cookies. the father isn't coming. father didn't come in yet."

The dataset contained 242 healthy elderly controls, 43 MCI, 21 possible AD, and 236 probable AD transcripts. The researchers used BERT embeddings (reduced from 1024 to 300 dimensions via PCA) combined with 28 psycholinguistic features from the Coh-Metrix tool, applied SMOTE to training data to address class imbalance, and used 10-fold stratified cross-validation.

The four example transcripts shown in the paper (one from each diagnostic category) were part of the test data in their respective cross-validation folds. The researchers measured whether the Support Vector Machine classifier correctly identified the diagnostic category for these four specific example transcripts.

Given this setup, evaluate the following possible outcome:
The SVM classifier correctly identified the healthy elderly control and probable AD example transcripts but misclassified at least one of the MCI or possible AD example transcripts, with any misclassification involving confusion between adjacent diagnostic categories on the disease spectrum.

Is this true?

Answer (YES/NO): NO